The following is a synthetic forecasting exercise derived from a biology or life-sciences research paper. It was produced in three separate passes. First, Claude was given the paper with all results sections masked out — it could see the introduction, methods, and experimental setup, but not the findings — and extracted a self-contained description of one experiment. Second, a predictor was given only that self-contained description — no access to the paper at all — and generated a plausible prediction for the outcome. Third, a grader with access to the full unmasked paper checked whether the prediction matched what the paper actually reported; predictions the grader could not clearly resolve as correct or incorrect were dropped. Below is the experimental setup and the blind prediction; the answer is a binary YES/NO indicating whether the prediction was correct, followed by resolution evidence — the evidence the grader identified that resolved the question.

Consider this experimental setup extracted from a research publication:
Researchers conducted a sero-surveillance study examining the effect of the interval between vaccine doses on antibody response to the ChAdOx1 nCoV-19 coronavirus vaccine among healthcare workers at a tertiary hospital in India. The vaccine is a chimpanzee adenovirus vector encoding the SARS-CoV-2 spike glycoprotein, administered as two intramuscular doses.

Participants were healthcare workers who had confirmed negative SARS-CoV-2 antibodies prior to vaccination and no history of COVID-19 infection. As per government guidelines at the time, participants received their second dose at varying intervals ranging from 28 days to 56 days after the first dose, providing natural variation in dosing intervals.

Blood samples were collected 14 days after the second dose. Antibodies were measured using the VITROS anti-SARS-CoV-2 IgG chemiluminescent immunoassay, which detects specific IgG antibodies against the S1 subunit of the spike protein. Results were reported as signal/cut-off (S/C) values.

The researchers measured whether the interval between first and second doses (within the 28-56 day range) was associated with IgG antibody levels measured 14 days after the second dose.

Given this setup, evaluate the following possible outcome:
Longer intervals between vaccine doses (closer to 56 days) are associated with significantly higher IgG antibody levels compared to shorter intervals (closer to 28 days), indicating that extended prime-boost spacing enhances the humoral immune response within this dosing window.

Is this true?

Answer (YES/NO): NO